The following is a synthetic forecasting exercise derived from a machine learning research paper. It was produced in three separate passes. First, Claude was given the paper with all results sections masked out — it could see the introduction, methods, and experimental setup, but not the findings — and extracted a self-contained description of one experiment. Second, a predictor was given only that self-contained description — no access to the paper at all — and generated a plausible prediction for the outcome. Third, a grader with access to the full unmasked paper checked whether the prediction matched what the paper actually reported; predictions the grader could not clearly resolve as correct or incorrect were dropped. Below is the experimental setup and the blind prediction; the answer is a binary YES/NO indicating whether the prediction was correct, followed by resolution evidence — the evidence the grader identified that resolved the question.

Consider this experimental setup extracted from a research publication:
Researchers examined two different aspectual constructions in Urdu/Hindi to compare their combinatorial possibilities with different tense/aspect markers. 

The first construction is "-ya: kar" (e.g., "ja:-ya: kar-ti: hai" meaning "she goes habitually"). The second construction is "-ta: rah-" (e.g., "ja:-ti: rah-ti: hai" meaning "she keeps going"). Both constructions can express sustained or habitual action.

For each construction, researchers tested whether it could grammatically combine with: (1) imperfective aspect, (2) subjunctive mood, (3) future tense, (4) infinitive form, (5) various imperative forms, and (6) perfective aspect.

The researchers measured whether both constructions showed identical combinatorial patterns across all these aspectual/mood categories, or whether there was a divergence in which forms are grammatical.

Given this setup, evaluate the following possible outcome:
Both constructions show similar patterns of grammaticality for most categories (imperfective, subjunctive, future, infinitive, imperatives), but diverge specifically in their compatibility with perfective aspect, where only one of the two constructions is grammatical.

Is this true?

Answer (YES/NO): YES